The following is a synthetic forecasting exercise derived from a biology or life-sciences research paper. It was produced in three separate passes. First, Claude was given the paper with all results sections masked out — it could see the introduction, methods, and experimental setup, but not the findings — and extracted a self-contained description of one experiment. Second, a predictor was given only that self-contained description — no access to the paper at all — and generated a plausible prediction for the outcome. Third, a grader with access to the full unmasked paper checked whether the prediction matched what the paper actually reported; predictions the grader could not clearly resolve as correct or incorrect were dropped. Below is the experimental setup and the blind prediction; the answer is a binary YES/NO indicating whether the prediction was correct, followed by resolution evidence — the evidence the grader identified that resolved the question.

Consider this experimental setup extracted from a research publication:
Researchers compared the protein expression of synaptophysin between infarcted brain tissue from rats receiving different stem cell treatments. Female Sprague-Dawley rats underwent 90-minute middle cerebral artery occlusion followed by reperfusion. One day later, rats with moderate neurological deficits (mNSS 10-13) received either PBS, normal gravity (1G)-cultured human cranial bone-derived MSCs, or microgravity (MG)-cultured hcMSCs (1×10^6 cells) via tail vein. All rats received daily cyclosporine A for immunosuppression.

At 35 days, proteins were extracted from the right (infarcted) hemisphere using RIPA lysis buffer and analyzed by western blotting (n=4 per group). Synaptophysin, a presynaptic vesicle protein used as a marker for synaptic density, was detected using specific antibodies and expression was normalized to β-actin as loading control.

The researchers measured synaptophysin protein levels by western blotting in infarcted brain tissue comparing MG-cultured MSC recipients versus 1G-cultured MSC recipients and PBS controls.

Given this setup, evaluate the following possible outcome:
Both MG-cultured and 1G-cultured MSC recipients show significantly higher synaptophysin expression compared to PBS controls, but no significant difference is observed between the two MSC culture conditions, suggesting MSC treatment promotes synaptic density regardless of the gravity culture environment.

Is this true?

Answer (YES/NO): YES